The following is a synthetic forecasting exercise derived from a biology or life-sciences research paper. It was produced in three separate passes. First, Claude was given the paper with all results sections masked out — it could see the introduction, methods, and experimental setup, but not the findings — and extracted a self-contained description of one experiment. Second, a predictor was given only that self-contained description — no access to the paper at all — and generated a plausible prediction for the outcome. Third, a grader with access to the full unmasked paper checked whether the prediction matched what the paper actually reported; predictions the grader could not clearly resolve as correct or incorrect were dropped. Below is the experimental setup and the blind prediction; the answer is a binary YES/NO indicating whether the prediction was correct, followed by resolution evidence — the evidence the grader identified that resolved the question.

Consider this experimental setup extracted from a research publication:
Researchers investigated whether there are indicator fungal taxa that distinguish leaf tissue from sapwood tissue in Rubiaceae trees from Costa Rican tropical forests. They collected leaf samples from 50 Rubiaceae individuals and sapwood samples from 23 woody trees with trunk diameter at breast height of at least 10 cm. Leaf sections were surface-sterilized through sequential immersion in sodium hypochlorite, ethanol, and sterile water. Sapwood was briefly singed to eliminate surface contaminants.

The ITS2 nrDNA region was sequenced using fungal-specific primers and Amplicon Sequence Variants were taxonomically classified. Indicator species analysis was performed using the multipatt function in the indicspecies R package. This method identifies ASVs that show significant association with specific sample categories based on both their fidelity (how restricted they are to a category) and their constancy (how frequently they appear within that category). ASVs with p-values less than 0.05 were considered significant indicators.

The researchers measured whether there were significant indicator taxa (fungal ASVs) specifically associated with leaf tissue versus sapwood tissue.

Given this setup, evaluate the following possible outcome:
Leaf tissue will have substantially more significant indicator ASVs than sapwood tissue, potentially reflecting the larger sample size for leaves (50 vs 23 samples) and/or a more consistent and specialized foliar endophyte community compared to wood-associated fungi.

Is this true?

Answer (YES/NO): YES